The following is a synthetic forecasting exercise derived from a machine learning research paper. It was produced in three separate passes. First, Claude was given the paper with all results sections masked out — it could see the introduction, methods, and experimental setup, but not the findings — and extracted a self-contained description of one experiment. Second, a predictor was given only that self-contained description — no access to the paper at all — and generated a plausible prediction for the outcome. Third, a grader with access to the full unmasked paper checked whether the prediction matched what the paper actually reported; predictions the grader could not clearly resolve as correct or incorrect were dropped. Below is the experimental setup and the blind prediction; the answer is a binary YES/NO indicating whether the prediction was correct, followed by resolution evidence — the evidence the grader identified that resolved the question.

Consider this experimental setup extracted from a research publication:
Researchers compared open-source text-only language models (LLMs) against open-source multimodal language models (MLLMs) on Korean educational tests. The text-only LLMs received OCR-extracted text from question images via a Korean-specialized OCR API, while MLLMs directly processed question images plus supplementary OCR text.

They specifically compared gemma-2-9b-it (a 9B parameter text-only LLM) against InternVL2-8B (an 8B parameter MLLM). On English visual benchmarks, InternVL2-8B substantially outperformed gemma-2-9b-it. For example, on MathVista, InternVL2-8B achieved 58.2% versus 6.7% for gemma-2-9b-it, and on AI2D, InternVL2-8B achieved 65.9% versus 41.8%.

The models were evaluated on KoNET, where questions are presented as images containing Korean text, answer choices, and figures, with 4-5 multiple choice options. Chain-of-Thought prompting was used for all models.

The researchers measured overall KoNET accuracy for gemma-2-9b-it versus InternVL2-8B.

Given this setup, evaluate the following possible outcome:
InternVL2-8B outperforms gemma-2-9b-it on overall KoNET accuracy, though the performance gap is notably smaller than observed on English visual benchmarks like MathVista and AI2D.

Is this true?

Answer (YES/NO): NO